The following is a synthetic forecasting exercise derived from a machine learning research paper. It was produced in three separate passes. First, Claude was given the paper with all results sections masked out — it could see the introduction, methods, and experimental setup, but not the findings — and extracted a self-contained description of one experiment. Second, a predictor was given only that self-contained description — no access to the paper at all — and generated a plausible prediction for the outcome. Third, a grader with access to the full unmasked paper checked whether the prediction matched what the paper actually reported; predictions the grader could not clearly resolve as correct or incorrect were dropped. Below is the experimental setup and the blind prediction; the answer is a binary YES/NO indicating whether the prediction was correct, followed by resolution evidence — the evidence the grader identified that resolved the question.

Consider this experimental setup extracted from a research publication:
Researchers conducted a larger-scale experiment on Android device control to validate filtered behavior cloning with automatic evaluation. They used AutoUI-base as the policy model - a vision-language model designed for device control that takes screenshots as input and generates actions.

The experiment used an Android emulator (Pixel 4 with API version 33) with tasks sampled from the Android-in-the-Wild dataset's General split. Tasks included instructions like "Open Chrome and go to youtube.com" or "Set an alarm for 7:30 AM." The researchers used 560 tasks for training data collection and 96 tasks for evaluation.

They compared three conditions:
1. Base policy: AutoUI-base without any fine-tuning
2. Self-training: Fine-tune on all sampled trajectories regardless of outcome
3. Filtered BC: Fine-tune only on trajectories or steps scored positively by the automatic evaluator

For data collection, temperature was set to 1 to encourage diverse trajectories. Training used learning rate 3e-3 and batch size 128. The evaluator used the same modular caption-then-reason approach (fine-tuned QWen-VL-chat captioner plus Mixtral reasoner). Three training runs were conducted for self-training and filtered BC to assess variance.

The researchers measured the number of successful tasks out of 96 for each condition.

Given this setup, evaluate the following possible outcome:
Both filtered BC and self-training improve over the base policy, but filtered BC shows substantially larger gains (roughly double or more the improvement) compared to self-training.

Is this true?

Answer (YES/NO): YES